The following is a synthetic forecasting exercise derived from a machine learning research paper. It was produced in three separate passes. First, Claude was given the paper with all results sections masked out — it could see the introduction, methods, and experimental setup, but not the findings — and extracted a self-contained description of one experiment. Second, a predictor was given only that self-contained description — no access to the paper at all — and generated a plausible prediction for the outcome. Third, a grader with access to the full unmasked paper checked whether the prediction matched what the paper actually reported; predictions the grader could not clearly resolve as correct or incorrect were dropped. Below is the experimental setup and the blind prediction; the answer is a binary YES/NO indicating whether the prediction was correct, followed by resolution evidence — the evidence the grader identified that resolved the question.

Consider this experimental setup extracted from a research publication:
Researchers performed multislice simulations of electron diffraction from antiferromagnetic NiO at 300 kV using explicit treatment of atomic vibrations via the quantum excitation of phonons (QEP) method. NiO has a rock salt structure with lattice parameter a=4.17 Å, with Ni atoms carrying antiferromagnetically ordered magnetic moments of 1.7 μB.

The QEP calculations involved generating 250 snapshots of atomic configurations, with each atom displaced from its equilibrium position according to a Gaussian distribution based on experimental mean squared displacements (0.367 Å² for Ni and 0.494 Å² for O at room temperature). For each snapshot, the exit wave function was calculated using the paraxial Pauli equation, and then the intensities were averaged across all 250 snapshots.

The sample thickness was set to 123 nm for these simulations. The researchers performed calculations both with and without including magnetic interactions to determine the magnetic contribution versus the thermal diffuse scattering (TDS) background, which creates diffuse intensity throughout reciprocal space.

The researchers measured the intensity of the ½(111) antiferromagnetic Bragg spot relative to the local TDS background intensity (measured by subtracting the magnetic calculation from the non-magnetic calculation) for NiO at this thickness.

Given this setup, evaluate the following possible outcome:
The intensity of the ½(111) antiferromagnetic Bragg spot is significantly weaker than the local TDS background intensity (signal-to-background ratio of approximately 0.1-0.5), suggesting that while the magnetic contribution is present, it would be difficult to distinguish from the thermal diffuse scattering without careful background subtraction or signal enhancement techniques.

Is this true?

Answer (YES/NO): NO